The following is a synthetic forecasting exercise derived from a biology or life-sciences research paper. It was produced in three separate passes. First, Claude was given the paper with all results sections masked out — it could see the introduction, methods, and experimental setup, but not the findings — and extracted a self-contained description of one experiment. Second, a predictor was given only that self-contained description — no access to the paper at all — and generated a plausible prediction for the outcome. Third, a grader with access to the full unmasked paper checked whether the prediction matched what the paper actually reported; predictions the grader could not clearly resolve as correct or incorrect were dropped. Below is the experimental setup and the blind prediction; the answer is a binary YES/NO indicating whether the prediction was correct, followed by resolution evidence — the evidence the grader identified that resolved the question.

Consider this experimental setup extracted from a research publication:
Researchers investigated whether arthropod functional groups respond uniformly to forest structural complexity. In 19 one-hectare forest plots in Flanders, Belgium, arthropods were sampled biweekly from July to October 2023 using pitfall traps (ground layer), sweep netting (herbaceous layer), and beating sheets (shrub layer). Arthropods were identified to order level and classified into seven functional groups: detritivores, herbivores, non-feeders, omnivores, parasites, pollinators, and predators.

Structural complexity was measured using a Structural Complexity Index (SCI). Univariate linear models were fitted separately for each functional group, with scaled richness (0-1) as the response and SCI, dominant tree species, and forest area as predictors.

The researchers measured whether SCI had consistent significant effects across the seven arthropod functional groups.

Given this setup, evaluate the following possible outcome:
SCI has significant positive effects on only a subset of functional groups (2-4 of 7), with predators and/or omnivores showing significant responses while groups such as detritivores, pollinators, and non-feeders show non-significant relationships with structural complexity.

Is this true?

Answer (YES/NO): NO